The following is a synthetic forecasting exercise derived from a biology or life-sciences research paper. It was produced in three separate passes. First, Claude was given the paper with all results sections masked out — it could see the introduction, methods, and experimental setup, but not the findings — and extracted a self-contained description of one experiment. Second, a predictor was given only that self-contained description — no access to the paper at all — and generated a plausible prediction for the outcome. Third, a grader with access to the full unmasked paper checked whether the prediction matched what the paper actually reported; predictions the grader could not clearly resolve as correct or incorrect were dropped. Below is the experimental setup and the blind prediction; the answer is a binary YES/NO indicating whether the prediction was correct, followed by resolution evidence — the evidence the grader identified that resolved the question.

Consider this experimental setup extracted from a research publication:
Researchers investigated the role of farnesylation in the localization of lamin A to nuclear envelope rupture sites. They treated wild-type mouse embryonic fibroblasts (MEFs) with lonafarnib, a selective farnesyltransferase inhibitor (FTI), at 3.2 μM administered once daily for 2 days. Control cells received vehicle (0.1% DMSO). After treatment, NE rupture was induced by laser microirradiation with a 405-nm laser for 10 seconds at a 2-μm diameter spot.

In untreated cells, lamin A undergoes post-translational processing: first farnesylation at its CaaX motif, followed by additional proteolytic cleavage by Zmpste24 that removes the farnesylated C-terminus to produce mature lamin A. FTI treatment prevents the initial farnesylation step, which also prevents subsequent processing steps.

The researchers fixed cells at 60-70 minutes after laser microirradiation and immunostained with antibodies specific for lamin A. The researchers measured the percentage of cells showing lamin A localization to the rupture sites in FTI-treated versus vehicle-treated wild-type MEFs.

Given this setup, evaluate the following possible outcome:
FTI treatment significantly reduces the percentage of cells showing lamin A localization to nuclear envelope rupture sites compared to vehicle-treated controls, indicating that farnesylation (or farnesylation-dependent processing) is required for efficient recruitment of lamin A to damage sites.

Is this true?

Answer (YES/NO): NO